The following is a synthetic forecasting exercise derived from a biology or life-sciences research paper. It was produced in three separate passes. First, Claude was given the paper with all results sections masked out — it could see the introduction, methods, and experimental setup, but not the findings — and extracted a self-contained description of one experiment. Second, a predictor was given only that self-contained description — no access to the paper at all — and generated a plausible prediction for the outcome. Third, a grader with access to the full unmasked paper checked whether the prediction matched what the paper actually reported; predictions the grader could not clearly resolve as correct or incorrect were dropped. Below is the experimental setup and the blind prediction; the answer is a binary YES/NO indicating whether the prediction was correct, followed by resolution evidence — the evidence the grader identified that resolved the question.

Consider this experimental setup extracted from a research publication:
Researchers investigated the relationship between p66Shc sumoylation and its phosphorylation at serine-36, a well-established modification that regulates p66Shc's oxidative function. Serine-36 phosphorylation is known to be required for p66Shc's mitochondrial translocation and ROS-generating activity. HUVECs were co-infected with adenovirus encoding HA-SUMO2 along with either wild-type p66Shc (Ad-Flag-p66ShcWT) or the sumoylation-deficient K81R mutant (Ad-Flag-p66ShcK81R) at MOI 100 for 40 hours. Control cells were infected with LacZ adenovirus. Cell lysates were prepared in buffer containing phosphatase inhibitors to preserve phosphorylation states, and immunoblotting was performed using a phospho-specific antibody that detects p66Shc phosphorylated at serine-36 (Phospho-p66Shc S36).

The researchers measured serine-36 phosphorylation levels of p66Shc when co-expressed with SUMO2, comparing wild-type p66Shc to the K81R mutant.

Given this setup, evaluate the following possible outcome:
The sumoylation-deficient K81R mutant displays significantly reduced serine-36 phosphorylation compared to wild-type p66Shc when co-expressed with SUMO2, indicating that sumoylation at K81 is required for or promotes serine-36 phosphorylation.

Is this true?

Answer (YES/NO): YES